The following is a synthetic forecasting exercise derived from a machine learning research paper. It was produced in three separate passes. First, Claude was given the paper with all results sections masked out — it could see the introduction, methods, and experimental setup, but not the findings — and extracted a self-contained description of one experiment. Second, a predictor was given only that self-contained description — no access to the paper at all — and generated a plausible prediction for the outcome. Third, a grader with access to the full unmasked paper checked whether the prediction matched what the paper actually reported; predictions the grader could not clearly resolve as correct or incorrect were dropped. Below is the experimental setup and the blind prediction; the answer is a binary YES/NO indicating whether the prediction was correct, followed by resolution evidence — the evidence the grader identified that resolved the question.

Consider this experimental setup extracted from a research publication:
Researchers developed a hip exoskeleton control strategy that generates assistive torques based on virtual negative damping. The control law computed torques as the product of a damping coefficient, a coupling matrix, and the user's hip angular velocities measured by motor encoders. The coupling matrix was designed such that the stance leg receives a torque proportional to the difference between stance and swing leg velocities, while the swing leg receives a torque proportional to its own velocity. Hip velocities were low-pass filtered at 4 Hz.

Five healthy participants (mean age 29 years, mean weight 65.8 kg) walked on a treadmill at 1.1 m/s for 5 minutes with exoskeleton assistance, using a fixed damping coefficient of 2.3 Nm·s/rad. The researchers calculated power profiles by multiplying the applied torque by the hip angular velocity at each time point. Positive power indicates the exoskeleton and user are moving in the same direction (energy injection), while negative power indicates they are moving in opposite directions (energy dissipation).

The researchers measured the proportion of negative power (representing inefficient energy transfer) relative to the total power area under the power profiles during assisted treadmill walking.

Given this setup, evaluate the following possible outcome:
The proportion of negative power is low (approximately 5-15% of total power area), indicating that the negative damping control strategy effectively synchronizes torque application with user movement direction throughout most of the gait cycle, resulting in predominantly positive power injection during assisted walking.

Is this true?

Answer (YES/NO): NO